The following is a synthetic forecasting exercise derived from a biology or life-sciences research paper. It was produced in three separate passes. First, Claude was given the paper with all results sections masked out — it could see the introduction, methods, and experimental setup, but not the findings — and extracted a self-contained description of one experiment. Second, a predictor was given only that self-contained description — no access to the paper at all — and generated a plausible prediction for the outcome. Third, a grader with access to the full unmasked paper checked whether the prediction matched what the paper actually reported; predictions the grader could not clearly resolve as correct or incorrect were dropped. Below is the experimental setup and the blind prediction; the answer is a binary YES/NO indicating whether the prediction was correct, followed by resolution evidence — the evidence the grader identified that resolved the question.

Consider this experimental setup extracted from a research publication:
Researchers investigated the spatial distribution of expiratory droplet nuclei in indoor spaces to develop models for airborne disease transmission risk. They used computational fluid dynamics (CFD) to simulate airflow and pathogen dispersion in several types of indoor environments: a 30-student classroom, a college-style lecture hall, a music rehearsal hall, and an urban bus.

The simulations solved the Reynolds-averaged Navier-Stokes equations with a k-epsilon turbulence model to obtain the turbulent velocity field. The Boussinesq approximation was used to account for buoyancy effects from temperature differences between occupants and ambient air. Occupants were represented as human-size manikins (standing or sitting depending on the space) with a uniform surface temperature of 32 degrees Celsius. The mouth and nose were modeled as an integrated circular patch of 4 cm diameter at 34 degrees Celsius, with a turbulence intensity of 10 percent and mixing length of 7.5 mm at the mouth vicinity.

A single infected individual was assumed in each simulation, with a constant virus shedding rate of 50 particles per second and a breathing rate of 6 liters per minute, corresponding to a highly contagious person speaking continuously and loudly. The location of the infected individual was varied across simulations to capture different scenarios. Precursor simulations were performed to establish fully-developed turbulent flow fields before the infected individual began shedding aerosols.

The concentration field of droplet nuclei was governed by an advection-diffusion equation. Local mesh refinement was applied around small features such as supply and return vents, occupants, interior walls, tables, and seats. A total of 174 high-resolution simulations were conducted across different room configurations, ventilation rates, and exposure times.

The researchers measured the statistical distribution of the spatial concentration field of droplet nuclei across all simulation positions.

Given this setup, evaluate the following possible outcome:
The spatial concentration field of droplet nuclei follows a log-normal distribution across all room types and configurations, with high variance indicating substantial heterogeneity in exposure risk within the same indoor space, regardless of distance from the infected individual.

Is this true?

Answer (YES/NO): NO